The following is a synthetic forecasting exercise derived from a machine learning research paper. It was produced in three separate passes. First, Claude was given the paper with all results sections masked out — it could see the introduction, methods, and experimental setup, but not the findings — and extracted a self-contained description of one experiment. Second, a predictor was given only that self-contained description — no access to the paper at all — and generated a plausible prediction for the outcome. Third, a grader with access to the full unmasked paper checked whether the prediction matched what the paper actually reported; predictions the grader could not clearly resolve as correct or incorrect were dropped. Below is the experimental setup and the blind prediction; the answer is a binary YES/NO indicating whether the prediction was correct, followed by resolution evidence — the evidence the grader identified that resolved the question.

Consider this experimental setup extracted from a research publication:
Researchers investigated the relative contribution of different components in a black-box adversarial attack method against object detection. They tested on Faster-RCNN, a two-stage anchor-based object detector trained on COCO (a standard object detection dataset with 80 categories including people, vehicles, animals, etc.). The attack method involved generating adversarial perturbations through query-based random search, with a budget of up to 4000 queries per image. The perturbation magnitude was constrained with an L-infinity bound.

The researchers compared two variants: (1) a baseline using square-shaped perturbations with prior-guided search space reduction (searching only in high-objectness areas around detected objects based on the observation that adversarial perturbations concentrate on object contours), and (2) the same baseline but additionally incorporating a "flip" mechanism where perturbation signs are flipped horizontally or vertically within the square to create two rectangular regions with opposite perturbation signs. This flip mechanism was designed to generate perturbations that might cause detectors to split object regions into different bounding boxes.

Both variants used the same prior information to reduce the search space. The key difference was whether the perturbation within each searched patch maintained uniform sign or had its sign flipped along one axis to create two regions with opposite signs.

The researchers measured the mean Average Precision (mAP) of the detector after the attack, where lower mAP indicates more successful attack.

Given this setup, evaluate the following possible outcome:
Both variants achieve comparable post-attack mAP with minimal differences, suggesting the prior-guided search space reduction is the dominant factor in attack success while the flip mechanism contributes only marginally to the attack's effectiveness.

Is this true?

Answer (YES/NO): NO